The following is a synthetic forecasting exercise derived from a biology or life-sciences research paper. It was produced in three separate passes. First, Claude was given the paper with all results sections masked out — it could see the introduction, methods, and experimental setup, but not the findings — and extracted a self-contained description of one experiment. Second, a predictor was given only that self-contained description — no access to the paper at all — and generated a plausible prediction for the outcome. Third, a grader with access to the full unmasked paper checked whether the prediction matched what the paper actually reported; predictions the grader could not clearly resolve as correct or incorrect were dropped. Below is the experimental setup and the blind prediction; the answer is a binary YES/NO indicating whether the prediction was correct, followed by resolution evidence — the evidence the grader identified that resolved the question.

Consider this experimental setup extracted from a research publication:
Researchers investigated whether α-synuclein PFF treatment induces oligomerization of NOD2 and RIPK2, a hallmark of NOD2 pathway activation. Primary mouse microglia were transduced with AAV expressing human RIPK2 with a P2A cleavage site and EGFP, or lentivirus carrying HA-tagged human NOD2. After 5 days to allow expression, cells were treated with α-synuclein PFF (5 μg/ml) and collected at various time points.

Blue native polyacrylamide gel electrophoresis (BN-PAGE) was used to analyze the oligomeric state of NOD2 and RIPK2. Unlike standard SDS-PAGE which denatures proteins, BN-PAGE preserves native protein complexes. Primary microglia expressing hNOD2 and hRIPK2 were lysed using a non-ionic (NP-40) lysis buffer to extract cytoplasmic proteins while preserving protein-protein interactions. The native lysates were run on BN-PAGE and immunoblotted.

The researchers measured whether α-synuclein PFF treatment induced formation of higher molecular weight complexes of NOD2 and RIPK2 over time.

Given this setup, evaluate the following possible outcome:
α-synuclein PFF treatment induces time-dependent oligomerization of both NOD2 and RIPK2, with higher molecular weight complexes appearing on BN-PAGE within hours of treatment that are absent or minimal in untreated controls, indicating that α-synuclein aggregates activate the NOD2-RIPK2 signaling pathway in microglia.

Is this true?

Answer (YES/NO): YES